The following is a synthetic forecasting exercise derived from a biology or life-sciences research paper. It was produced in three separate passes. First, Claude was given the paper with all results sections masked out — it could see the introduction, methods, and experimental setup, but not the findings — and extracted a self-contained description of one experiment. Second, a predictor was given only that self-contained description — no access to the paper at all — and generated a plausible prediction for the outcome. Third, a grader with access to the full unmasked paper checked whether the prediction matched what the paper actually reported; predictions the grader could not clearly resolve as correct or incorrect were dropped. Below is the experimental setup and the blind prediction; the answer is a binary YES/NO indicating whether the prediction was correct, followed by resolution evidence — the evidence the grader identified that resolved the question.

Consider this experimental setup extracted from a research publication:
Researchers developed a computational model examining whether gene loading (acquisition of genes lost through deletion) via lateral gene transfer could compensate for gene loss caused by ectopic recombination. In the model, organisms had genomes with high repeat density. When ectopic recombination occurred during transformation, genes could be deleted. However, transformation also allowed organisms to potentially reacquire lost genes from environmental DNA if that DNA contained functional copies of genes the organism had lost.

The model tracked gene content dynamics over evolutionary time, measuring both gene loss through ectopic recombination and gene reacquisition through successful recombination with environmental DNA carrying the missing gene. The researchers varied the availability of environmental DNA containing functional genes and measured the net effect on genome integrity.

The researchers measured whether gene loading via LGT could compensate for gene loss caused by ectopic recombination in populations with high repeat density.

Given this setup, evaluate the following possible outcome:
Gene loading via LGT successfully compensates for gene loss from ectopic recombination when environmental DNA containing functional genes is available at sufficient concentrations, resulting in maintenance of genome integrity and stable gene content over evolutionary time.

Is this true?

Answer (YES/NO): NO